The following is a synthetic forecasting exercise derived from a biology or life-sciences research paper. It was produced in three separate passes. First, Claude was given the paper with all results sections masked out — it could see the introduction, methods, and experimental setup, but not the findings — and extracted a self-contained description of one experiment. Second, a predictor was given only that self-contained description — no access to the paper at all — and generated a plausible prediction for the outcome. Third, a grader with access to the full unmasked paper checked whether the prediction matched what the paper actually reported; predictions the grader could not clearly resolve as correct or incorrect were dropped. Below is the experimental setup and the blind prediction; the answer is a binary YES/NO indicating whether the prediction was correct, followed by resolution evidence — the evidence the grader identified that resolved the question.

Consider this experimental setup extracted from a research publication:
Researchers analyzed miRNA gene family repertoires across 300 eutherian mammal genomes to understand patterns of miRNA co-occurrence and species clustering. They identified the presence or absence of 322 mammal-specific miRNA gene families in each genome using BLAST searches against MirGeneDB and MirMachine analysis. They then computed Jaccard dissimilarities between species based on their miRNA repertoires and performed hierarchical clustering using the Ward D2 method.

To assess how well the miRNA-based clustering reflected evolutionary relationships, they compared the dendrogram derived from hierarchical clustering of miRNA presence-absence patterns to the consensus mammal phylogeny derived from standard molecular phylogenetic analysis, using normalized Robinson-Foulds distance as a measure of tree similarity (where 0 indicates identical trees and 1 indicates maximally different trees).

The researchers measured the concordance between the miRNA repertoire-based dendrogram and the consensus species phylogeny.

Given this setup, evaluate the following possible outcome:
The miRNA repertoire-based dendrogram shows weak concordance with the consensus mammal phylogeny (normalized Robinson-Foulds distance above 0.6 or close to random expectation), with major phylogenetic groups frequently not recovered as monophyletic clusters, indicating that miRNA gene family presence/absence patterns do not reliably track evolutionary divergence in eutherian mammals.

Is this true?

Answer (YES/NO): YES